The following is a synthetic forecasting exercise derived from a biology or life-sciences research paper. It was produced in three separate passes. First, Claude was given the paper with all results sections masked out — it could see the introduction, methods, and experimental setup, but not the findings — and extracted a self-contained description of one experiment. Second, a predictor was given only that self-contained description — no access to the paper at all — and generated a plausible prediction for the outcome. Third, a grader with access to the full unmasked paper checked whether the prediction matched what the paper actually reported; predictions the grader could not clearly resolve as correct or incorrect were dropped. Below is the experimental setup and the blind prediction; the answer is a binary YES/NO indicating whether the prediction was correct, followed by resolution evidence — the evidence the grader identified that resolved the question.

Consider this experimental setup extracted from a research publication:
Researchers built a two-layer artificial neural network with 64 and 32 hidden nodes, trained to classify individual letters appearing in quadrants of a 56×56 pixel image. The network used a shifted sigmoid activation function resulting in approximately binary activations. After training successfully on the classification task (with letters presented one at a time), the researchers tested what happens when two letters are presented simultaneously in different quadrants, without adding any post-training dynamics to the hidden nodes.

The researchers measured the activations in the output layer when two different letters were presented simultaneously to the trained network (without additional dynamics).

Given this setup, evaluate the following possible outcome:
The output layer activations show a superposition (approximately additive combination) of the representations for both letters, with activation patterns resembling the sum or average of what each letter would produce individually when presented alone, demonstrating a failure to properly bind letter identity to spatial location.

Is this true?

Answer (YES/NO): YES